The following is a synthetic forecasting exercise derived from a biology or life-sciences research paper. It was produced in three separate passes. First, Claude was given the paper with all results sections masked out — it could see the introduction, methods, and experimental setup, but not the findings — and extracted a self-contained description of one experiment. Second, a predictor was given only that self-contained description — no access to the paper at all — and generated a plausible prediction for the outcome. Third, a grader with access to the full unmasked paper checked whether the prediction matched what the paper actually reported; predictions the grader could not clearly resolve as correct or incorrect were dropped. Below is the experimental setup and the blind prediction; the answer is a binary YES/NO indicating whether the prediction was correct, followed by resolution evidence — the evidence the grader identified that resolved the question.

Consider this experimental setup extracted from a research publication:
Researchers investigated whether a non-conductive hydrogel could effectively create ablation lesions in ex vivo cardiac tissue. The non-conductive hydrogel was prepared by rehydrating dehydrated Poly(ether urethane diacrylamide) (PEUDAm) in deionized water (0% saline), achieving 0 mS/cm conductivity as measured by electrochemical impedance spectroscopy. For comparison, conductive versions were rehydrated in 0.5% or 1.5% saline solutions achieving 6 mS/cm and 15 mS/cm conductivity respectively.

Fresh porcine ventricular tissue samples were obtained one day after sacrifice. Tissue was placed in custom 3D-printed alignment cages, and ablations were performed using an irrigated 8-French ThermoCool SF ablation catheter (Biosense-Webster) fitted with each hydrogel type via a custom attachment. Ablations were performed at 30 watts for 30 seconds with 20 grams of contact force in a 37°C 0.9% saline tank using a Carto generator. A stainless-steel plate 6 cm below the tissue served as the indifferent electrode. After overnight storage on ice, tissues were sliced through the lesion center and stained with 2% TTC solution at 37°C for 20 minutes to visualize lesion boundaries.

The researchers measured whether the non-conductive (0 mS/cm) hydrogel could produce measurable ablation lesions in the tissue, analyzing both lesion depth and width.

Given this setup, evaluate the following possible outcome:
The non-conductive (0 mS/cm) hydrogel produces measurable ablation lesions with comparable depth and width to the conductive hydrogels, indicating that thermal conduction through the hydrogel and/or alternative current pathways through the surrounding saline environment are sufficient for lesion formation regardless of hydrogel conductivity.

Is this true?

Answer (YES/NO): NO